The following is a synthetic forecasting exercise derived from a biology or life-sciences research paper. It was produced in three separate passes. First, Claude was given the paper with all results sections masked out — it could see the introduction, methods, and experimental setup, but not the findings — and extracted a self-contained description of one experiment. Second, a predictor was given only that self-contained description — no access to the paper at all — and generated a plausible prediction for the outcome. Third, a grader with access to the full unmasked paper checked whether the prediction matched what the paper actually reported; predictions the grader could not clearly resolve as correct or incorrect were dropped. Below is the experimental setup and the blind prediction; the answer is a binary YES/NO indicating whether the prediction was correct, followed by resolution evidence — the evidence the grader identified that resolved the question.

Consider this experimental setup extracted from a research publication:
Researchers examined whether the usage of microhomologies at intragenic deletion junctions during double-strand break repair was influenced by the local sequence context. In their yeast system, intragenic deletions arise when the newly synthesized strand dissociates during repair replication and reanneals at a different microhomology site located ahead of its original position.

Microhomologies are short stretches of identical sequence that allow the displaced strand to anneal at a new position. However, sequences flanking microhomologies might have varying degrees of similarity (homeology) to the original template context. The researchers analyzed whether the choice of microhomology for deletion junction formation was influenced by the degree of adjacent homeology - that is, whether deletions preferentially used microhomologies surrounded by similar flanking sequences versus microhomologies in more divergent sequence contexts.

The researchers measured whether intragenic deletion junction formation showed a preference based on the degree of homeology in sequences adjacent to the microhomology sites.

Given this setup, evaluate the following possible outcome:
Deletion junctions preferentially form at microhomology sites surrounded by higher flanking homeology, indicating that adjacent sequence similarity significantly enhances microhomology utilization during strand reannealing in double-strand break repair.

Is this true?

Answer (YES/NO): NO